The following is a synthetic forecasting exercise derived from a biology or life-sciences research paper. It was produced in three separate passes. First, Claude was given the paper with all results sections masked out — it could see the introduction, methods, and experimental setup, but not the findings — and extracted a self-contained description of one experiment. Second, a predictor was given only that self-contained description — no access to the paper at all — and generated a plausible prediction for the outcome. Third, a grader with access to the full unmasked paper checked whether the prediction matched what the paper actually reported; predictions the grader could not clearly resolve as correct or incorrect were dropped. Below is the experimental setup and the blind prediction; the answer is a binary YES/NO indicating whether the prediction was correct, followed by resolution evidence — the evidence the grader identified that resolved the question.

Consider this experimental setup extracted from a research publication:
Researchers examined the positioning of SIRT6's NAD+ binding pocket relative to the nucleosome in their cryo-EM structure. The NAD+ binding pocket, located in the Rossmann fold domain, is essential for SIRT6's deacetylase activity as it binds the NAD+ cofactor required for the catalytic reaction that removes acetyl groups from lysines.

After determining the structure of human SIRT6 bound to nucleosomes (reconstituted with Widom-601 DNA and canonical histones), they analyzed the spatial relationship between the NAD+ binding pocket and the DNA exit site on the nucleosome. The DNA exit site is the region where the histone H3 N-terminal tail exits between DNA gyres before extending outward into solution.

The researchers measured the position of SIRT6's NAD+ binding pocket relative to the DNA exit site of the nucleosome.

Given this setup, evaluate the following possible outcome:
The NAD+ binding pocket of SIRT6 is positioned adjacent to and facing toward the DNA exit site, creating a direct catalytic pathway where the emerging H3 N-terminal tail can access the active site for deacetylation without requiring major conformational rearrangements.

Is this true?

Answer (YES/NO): YES